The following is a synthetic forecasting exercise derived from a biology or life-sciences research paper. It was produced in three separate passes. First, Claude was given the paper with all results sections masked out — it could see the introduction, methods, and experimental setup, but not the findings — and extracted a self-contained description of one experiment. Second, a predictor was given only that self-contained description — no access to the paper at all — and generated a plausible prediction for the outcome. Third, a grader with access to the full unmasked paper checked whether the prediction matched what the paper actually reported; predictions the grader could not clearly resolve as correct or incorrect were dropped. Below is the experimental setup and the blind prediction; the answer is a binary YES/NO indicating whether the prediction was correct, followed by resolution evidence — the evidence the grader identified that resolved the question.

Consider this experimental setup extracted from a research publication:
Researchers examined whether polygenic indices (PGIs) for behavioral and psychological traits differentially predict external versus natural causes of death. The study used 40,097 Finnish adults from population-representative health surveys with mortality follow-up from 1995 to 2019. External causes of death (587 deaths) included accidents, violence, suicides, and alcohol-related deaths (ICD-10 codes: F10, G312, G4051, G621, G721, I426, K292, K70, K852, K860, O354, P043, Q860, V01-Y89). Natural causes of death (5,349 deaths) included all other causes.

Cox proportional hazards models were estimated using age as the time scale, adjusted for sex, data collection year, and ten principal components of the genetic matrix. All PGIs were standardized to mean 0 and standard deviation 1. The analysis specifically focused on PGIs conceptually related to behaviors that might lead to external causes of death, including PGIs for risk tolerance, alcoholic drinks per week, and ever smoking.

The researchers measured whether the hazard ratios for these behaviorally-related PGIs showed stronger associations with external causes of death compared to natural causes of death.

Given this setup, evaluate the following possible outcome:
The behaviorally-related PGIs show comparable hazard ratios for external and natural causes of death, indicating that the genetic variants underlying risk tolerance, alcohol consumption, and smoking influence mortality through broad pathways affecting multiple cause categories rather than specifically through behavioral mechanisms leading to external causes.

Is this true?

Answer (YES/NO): NO